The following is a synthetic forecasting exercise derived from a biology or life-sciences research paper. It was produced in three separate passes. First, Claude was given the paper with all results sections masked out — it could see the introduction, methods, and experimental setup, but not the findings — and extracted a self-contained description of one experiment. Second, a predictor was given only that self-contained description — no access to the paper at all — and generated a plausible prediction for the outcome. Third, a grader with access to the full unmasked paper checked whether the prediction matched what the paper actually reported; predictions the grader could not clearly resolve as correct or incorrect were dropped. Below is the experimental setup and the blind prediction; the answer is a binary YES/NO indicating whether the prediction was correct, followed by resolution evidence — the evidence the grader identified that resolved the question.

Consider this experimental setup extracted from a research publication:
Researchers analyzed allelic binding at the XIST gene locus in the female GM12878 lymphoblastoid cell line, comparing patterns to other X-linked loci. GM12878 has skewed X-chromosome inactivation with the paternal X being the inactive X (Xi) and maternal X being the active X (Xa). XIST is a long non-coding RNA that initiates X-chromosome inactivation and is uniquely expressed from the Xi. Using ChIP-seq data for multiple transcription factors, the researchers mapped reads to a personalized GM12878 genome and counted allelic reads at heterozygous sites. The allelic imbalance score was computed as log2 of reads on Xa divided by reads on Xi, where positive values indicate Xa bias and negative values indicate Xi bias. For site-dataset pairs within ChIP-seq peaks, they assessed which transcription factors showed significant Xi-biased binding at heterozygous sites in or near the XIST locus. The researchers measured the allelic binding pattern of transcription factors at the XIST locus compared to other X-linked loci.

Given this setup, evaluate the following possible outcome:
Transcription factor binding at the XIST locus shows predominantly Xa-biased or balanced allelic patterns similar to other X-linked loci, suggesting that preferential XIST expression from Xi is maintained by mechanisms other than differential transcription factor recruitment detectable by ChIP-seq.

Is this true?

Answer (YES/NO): NO